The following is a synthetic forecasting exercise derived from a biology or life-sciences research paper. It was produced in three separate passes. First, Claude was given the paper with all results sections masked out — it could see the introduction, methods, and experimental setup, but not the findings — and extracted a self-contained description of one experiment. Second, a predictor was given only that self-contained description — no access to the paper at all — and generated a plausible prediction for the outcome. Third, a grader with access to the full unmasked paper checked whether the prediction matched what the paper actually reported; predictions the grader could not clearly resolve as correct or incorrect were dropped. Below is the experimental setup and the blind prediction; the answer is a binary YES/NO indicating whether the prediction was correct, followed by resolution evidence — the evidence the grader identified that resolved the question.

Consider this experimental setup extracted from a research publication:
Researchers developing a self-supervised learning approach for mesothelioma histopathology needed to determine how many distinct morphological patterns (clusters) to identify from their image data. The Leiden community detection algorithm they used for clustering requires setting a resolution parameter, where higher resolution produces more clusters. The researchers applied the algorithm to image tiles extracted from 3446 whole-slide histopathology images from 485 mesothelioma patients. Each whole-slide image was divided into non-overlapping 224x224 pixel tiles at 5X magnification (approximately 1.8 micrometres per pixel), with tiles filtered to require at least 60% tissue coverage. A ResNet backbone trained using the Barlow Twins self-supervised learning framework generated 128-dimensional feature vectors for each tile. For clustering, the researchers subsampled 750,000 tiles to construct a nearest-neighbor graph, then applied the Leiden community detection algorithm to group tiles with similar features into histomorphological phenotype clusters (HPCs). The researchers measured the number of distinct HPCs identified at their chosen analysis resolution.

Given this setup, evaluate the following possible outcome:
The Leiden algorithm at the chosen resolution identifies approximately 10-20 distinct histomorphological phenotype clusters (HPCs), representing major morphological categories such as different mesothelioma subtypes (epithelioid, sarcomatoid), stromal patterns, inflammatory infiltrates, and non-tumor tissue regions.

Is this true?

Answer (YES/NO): NO